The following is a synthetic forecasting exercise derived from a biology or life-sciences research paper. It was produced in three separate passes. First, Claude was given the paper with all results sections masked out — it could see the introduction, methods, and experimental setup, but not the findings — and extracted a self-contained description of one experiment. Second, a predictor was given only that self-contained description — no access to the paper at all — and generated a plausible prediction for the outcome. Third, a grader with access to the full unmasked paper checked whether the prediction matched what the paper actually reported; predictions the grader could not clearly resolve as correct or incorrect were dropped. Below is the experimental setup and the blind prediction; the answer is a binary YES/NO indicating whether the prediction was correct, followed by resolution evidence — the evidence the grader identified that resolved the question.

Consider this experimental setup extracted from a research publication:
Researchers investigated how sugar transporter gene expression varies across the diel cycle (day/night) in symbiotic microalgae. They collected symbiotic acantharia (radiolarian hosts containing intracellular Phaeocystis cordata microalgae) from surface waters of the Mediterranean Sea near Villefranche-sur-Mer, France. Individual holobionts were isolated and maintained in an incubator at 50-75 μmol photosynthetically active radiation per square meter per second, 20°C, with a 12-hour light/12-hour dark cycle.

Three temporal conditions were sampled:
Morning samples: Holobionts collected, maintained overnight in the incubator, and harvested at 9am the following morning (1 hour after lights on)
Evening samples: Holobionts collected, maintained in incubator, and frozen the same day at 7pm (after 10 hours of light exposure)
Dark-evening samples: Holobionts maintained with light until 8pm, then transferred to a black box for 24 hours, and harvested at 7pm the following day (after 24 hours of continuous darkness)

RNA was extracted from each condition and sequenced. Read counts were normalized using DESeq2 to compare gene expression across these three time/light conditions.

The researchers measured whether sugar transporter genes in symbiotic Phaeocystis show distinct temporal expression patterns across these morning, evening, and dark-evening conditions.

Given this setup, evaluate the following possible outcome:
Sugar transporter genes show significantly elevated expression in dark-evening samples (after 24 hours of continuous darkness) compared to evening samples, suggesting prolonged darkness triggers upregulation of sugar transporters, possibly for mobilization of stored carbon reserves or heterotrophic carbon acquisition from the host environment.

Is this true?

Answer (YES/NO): NO